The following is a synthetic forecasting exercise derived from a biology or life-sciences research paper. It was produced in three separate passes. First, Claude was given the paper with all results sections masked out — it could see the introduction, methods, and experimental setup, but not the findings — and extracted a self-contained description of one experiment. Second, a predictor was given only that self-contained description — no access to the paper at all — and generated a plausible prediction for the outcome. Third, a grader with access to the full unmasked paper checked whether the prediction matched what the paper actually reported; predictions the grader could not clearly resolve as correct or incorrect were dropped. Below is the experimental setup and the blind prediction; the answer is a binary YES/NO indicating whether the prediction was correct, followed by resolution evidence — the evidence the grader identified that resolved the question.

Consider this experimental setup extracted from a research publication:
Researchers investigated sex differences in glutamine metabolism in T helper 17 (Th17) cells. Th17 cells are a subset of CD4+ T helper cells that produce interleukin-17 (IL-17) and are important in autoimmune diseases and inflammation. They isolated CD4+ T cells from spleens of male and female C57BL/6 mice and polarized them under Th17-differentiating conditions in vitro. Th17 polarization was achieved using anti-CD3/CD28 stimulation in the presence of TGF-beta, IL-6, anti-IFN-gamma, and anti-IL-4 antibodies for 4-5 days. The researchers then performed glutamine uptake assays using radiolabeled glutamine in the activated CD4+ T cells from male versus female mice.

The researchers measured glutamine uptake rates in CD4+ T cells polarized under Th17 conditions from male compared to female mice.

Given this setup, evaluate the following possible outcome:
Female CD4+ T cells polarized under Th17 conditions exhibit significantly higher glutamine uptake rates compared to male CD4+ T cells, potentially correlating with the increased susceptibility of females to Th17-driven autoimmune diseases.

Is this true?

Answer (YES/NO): YES